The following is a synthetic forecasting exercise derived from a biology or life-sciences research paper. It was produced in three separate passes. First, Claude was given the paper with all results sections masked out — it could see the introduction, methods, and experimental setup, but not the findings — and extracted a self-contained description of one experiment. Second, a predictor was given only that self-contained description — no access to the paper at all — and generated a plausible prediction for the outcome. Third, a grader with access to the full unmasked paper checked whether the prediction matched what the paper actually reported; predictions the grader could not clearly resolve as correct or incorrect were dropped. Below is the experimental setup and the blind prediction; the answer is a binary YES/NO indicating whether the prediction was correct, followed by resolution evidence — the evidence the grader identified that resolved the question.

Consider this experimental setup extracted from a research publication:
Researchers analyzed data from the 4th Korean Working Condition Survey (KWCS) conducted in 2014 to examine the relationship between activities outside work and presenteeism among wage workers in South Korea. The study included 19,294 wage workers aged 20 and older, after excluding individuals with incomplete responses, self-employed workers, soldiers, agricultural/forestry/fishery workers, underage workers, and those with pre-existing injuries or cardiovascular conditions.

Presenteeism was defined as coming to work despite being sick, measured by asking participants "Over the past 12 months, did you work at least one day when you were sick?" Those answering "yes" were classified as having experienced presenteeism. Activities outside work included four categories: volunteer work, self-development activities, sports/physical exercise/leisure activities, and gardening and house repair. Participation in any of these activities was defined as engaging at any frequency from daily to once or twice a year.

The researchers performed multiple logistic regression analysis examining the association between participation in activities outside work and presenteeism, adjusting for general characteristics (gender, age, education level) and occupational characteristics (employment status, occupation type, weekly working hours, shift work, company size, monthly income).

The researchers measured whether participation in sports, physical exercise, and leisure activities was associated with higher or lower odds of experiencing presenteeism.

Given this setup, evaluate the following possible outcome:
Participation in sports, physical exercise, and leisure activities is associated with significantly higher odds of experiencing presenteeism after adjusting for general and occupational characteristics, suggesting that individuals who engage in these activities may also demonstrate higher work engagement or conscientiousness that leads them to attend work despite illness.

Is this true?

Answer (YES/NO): YES